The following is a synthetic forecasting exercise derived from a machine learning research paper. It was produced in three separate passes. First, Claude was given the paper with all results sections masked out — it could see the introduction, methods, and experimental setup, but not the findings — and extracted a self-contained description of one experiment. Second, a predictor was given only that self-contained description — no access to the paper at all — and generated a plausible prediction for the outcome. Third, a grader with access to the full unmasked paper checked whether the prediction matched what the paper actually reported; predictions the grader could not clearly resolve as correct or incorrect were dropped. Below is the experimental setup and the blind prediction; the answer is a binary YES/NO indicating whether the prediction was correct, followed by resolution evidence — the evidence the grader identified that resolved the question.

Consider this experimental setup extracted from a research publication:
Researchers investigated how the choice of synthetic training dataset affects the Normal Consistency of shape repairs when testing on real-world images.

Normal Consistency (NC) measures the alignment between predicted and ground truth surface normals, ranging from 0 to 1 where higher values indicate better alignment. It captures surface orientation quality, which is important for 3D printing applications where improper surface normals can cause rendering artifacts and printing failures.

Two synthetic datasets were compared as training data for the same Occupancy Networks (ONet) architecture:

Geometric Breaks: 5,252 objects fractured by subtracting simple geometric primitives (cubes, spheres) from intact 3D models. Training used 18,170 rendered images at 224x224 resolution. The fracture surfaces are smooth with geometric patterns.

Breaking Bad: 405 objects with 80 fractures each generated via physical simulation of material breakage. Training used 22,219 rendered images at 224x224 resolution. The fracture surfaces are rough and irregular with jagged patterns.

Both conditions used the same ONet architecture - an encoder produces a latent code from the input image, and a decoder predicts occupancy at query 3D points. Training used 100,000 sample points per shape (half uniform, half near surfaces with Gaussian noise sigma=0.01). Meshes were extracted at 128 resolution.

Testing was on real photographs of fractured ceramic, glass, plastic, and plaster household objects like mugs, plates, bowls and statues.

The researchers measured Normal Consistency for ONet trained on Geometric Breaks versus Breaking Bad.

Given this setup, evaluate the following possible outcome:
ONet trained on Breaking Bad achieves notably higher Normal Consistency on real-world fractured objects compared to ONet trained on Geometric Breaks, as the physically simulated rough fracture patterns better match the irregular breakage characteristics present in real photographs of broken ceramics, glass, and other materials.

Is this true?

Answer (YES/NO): NO